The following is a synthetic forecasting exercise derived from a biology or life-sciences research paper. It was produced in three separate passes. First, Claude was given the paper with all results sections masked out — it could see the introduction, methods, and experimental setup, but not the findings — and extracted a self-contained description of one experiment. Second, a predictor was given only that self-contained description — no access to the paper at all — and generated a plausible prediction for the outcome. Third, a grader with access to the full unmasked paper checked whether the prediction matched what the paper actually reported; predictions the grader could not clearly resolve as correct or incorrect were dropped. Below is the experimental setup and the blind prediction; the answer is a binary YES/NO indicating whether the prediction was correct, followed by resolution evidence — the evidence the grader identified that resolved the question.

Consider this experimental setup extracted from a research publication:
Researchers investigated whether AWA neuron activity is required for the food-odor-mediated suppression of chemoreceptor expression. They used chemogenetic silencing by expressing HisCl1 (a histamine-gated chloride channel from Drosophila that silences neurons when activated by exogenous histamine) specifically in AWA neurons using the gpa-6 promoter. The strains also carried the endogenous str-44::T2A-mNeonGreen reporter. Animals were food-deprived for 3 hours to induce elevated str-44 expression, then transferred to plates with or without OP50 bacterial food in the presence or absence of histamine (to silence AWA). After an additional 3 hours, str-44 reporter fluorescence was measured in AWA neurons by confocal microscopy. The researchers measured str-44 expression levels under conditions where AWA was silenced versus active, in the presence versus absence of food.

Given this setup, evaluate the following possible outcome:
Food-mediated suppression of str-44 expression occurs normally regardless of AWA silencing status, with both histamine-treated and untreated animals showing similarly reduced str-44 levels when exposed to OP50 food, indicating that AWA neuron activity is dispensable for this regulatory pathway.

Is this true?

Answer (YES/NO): NO